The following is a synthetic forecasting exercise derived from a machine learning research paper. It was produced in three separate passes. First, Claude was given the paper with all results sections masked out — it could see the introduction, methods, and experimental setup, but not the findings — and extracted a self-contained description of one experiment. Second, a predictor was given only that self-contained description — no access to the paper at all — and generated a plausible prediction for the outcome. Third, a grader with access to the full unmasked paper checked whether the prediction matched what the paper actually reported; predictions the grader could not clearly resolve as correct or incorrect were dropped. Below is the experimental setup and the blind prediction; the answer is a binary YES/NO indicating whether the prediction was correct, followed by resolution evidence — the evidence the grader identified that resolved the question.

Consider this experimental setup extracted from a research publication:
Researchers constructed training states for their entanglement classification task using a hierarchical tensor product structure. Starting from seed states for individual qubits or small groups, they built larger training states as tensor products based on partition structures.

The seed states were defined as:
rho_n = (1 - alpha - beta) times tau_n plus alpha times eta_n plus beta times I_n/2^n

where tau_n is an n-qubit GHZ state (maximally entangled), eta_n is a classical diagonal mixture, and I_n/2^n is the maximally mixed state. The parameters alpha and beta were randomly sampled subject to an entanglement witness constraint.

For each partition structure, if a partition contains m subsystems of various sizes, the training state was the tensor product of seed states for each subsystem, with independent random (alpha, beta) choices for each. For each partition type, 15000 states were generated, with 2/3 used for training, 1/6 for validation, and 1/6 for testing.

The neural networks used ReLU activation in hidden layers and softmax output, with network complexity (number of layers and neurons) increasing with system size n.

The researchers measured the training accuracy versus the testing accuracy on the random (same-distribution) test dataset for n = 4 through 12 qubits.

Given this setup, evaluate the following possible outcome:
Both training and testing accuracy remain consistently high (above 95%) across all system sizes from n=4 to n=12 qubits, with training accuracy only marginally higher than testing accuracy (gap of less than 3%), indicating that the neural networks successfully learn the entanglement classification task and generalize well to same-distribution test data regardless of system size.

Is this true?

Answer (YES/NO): YES